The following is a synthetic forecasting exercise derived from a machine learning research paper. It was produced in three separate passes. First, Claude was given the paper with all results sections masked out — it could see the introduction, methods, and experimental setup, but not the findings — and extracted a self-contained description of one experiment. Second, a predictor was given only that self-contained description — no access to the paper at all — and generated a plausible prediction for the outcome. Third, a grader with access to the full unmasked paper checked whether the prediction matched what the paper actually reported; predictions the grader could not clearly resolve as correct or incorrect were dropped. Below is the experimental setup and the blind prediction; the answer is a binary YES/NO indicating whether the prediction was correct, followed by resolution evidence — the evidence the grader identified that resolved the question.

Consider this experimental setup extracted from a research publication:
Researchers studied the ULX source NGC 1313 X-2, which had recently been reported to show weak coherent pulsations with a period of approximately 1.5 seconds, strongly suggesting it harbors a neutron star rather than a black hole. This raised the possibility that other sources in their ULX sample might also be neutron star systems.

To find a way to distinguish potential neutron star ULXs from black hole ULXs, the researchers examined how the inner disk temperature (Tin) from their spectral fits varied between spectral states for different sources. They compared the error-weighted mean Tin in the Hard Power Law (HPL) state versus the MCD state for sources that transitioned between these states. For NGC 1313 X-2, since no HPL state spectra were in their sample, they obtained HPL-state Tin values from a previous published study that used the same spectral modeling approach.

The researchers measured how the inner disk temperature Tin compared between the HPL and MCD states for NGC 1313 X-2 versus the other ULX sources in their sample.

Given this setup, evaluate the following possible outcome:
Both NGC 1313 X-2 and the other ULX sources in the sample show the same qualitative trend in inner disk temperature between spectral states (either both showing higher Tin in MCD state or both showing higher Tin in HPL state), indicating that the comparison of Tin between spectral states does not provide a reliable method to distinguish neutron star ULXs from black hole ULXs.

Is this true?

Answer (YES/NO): NO